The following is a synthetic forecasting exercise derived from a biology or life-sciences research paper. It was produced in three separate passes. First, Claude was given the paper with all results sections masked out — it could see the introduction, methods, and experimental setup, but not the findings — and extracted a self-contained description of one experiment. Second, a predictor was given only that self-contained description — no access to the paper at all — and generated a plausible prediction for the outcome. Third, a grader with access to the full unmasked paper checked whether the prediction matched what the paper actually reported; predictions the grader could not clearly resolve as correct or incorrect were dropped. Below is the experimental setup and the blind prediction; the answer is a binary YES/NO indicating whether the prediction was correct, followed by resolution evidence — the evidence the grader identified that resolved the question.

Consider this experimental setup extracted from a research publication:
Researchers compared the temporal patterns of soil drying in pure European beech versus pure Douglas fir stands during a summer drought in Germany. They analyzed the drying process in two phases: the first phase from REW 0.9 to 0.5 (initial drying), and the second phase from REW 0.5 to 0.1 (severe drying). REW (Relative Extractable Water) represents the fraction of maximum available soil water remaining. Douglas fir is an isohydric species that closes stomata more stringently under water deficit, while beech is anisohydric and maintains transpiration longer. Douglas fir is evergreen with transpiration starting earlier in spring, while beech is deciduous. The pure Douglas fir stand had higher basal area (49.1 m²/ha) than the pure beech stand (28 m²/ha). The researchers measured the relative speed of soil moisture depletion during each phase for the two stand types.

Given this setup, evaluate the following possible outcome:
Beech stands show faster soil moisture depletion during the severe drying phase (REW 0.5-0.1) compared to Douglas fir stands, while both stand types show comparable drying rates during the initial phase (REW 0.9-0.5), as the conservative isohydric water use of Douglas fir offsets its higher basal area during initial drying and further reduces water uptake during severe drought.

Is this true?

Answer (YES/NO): NO